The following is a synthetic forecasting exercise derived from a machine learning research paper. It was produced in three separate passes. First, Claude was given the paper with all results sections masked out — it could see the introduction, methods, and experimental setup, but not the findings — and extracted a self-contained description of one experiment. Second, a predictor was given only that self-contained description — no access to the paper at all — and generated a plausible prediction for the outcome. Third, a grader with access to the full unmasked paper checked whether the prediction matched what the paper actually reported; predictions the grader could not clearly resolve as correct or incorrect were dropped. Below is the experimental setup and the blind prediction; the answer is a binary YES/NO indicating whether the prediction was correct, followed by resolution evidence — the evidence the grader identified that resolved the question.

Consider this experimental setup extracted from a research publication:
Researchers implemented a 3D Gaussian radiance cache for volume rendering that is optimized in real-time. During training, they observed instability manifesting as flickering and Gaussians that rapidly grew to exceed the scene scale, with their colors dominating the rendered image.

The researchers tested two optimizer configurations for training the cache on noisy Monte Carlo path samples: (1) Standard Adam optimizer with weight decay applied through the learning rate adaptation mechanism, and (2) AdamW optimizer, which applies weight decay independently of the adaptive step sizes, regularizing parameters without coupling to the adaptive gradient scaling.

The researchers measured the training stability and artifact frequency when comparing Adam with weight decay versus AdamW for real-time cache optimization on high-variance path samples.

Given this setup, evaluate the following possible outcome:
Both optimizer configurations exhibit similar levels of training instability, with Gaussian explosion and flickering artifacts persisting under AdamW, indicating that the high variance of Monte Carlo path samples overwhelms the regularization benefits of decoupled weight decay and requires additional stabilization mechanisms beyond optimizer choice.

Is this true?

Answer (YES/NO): NO